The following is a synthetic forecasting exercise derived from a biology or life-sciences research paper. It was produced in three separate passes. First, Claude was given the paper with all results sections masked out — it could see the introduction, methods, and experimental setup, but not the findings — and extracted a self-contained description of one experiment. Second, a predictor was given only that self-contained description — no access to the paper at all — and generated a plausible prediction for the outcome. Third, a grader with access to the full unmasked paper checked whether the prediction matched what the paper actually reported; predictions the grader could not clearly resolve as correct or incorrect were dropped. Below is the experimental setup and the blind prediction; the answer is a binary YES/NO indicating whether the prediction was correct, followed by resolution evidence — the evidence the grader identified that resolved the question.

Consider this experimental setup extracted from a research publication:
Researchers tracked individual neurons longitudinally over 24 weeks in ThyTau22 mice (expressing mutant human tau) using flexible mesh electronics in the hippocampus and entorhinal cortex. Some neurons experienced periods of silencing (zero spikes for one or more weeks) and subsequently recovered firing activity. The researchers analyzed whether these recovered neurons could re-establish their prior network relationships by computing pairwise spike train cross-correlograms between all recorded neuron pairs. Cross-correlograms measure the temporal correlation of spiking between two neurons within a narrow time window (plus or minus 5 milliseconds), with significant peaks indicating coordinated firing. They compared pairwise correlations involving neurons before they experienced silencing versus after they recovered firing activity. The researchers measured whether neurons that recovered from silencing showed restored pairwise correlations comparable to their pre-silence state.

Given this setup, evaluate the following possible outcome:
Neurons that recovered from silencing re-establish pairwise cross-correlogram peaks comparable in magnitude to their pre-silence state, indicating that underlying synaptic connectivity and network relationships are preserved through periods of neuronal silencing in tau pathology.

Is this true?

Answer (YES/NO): NO